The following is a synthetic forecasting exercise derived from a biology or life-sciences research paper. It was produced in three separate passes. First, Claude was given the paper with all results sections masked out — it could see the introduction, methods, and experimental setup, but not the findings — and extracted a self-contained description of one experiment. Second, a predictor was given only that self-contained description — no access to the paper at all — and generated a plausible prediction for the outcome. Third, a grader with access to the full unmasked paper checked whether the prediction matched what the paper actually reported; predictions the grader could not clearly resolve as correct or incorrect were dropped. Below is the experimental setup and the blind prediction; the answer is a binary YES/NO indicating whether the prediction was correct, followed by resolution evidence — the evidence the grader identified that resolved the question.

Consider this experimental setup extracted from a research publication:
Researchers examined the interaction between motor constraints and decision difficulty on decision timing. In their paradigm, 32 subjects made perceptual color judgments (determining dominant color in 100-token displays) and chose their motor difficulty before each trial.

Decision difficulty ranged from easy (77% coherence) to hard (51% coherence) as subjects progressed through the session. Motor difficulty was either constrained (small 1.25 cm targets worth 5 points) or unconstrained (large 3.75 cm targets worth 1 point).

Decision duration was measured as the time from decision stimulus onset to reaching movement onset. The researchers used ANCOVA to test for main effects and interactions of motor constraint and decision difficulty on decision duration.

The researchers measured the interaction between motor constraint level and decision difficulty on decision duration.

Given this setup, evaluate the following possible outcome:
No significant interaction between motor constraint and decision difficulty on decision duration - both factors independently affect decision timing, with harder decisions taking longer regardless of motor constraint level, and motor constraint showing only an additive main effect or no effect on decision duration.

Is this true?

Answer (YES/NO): YES